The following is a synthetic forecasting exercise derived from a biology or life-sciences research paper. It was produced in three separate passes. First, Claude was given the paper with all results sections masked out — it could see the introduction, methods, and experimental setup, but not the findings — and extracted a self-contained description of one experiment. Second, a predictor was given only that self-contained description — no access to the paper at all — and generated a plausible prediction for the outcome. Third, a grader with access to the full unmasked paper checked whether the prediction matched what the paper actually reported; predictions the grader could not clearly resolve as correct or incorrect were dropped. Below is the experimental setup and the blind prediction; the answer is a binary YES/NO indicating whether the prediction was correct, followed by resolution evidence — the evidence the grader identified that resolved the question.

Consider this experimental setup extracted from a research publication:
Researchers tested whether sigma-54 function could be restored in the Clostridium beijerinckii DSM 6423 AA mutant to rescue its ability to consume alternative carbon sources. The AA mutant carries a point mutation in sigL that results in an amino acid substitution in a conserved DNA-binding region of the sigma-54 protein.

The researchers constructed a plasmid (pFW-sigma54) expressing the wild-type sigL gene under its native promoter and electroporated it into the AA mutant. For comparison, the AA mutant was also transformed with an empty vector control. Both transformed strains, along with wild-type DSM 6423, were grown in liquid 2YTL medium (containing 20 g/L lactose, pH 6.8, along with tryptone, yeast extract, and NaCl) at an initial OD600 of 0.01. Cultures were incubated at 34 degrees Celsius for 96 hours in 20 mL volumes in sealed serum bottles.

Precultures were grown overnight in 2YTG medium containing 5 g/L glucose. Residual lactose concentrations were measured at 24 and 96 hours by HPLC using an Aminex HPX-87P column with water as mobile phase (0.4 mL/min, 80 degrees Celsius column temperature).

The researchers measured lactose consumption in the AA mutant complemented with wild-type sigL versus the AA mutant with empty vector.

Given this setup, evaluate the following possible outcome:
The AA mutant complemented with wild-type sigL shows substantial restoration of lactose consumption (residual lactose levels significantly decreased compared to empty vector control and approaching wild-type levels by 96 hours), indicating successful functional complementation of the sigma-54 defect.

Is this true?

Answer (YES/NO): YES